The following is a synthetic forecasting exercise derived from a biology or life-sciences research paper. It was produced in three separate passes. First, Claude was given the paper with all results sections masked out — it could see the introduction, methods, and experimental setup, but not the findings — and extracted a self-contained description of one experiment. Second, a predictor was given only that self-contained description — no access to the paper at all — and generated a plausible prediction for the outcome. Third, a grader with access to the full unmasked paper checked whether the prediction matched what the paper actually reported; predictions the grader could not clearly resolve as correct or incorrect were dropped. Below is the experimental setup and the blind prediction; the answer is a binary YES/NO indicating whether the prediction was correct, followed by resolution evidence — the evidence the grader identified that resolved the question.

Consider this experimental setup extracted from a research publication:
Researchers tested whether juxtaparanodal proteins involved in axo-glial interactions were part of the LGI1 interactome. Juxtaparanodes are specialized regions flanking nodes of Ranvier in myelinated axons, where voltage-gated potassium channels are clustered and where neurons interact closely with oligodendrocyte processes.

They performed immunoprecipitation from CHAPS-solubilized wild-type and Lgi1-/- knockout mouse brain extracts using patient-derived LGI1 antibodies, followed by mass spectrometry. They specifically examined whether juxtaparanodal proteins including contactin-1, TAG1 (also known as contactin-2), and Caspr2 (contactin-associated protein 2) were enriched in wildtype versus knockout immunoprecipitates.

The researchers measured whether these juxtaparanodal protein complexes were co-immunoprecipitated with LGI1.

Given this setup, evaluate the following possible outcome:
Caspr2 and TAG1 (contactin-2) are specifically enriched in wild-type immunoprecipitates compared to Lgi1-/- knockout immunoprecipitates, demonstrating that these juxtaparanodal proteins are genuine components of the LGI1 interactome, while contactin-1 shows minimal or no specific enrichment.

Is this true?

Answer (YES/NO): NO